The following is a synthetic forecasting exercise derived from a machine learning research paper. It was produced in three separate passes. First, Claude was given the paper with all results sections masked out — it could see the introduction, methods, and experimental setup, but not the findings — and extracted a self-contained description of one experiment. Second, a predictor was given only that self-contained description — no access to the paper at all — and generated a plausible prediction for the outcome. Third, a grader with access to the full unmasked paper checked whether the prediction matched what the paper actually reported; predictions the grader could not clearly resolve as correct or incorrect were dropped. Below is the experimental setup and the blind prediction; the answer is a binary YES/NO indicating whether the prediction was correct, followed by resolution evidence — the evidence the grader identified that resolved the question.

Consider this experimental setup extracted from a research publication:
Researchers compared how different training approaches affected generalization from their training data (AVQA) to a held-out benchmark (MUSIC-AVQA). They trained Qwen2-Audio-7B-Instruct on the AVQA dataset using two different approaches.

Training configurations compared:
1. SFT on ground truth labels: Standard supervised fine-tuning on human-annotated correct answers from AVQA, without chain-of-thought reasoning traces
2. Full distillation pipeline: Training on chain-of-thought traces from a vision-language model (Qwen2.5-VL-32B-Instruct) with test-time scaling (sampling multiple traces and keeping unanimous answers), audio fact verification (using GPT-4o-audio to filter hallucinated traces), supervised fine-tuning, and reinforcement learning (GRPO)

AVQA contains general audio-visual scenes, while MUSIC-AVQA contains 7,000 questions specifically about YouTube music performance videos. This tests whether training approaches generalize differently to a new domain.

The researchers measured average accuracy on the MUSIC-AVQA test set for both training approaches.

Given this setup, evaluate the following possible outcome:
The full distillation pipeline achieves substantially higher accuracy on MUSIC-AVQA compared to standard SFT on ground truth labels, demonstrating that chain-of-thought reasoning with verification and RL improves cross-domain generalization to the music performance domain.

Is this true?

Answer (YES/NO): NO